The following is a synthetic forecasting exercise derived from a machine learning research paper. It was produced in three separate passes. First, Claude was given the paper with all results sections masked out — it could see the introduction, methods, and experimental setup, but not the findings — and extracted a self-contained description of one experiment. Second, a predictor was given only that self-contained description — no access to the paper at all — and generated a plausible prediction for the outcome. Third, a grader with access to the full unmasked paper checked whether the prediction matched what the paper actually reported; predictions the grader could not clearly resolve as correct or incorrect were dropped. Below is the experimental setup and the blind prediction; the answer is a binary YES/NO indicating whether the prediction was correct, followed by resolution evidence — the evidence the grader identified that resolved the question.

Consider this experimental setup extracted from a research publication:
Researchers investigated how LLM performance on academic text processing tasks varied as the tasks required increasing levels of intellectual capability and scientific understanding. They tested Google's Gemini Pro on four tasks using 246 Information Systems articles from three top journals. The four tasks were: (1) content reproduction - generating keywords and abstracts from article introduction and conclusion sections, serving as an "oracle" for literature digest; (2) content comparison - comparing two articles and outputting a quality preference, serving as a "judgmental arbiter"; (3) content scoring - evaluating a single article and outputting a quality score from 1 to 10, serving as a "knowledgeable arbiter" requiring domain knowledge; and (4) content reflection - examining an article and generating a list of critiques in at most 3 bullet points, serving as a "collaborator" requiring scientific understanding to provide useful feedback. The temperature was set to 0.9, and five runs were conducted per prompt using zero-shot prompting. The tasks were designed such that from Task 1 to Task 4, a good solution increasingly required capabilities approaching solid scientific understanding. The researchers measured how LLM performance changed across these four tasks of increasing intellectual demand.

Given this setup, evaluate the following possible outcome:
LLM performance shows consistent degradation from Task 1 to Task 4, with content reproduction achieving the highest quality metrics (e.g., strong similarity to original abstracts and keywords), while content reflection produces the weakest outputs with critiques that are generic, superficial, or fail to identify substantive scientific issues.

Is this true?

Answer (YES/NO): NO